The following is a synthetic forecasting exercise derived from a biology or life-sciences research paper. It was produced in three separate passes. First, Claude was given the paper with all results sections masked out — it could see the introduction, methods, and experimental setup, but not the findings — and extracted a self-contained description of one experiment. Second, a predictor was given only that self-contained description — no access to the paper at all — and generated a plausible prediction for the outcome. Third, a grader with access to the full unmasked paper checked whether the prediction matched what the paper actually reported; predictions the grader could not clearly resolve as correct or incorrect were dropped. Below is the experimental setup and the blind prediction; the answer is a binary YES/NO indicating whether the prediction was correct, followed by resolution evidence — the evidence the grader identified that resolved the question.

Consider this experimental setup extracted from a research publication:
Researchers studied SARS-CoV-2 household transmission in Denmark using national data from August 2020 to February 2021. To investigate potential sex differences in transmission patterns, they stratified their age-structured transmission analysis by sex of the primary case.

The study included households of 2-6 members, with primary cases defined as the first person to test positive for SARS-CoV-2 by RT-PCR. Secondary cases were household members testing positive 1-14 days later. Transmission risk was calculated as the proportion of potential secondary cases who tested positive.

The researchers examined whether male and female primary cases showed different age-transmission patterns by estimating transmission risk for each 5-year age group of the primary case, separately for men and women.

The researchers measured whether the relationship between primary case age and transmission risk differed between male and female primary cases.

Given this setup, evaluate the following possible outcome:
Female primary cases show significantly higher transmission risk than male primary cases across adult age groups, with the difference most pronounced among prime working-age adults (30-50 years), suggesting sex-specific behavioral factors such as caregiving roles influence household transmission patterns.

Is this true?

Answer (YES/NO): NO